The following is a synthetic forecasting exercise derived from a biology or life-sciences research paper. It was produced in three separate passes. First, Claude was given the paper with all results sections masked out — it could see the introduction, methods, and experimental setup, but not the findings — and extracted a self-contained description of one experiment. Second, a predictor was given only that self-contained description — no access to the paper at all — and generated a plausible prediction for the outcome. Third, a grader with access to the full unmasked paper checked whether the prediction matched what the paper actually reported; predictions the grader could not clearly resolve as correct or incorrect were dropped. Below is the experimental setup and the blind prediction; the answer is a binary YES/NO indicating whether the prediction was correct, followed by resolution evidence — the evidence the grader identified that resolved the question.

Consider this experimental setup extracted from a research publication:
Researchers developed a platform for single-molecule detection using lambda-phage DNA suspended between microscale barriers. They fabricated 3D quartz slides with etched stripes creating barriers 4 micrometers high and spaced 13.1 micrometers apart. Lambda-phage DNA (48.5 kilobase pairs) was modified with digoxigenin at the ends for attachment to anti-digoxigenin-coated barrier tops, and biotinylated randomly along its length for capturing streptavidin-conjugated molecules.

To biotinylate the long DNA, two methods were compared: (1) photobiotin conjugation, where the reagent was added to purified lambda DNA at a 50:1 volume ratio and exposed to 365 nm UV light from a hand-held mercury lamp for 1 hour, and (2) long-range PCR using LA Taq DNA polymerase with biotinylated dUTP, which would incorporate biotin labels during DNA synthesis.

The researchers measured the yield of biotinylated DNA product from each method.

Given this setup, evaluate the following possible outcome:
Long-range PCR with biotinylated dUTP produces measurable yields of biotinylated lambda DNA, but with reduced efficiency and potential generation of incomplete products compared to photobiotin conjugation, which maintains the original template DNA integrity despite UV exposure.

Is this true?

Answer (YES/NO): NO